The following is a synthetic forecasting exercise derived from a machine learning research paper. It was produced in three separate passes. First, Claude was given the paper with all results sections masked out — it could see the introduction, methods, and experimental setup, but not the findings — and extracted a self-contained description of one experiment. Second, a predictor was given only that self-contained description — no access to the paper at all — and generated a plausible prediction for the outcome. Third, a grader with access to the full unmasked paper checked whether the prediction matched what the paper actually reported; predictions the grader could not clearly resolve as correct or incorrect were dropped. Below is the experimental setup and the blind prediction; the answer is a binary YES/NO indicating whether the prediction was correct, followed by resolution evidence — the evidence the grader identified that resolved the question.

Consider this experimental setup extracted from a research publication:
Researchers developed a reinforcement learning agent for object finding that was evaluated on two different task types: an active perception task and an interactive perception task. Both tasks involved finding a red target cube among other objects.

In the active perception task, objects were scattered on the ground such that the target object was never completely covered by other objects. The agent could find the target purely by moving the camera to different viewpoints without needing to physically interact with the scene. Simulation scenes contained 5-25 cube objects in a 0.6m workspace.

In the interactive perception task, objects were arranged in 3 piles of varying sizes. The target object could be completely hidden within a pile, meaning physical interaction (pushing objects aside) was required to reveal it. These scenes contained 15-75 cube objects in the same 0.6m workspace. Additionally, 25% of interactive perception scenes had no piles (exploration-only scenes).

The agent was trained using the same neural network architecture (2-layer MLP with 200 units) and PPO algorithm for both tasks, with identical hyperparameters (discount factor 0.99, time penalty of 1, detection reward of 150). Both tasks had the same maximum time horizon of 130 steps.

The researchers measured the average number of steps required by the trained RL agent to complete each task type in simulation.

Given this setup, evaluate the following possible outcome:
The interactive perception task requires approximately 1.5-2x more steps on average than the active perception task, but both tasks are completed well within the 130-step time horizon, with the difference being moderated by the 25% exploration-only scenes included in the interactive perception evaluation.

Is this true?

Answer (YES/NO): NO